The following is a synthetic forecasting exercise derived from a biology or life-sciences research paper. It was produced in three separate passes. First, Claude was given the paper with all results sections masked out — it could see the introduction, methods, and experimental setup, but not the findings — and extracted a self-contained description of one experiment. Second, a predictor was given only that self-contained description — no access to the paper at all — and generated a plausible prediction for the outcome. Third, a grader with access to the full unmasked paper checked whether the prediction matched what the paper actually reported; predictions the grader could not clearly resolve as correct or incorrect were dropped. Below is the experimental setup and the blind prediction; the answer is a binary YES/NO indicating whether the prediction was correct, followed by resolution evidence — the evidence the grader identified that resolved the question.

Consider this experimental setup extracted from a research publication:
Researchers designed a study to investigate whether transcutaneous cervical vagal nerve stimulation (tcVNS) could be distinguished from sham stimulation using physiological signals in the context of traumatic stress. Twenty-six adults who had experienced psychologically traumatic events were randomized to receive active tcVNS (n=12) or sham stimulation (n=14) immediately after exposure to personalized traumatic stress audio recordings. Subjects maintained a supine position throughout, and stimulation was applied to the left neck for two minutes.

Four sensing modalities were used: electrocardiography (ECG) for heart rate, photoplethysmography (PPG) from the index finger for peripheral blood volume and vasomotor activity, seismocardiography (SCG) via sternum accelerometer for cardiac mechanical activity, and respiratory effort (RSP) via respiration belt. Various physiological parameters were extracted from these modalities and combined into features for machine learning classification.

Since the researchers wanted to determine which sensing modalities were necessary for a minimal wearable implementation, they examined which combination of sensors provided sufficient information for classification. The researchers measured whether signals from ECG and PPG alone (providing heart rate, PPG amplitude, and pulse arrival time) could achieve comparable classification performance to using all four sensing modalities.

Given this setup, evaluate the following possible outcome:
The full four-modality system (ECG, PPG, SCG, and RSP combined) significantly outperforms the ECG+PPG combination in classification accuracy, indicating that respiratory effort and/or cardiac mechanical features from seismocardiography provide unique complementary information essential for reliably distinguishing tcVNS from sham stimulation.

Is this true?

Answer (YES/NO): NO